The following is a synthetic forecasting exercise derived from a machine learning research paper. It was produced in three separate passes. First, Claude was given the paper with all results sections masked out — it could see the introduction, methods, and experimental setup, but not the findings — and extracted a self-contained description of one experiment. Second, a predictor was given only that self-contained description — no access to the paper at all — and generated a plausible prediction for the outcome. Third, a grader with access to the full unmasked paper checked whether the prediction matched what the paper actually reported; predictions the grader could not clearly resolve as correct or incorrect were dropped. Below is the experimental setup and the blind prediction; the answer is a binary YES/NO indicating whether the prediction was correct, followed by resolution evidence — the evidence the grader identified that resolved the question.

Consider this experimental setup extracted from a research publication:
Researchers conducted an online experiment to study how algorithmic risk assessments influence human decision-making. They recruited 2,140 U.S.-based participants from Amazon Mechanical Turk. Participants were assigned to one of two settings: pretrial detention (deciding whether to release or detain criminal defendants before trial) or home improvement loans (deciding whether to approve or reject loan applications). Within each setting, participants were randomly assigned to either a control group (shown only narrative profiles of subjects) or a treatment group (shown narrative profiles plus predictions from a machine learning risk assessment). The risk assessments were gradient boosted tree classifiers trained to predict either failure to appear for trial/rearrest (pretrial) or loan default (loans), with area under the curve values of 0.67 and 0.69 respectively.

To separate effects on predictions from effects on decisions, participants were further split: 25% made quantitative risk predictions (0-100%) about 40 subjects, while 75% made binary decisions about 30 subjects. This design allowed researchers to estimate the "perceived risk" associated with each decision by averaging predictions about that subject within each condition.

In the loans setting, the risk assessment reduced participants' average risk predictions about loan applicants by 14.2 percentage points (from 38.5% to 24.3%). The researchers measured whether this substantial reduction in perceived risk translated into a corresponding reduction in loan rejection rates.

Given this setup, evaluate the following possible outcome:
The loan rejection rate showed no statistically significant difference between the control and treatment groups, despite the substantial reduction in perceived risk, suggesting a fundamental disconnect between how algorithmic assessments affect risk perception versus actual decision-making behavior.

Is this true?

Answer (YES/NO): YES